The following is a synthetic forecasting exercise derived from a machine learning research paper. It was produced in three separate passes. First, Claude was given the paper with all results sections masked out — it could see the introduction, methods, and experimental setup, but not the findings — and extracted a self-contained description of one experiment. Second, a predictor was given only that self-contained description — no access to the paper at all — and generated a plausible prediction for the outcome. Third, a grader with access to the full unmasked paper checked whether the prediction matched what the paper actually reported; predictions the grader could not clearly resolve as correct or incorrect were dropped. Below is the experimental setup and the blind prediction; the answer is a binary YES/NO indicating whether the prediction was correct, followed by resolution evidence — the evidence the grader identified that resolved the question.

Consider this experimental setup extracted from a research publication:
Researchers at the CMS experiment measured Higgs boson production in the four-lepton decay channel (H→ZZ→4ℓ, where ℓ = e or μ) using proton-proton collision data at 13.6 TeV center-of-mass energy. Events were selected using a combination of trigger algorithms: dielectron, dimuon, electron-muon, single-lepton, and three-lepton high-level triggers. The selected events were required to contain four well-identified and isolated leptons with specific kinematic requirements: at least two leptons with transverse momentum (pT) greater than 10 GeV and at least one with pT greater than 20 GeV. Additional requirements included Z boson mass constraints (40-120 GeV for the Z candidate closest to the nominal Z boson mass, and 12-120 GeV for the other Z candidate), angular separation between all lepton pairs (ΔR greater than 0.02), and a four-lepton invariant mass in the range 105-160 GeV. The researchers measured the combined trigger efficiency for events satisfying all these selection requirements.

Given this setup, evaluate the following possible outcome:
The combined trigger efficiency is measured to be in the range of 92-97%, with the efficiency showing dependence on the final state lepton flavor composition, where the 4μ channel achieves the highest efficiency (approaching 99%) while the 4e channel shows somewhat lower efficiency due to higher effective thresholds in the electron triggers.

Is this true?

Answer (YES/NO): NO